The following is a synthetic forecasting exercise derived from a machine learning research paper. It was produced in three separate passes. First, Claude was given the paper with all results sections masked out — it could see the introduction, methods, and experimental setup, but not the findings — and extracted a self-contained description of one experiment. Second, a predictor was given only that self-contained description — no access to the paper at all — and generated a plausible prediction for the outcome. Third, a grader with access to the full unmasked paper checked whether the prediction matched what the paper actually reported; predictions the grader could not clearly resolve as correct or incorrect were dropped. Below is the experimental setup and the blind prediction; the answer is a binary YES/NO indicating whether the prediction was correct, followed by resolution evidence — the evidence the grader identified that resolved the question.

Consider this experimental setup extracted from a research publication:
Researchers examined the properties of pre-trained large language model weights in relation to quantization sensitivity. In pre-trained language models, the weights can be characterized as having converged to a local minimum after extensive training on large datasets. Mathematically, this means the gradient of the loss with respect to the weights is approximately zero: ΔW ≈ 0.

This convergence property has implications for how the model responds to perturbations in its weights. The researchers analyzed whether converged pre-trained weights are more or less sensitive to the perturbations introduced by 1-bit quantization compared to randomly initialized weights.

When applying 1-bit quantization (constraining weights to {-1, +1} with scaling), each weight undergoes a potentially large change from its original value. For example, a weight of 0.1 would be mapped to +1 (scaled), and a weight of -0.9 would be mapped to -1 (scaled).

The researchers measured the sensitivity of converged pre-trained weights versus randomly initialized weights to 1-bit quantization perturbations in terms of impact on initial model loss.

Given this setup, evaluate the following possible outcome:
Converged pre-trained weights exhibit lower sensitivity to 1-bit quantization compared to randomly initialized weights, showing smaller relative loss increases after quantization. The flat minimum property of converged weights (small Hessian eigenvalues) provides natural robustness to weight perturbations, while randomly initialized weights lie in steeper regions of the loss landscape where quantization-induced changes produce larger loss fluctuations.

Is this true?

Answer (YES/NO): NO